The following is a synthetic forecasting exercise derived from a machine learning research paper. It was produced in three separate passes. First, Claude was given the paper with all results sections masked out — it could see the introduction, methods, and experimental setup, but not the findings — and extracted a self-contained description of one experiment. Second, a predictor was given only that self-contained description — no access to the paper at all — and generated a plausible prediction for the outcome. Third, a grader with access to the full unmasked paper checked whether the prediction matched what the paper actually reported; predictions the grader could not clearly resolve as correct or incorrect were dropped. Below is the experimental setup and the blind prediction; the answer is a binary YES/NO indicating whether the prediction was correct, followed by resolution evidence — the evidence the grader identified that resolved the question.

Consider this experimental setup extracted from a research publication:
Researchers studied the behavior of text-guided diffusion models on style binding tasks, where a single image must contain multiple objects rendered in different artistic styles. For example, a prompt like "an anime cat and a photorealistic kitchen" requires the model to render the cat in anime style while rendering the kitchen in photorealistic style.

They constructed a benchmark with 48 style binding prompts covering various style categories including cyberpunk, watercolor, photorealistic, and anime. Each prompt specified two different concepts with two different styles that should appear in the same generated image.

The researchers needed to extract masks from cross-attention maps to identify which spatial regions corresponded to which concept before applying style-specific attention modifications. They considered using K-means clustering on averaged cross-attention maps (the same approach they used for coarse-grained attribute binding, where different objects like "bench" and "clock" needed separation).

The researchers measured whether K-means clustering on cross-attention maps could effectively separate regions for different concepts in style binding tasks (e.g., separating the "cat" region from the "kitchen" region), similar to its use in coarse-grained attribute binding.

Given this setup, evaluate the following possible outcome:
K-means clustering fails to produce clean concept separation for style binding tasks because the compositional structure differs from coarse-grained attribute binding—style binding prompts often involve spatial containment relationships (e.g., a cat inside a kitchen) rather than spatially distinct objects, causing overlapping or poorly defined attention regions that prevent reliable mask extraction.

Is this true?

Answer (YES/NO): NO